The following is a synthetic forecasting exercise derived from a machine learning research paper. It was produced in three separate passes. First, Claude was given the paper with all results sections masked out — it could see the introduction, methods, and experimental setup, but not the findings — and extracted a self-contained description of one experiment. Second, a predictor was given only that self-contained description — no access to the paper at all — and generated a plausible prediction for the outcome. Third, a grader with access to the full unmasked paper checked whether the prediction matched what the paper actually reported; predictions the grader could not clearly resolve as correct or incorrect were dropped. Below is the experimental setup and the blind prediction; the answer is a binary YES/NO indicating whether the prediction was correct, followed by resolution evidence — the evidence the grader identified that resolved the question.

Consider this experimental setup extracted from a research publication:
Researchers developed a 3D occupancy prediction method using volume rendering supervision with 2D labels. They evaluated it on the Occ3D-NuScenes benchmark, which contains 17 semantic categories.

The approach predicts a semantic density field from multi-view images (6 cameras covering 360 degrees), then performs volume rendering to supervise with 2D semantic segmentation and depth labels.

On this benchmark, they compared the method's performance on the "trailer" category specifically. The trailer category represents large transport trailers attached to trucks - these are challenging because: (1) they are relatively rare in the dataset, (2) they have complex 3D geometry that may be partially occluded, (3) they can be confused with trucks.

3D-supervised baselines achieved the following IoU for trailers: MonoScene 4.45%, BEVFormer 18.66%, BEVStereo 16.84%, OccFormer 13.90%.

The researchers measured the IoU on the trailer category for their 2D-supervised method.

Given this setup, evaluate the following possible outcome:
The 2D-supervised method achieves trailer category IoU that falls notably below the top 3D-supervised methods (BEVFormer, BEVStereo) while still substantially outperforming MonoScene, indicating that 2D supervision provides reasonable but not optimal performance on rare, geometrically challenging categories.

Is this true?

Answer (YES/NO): NO